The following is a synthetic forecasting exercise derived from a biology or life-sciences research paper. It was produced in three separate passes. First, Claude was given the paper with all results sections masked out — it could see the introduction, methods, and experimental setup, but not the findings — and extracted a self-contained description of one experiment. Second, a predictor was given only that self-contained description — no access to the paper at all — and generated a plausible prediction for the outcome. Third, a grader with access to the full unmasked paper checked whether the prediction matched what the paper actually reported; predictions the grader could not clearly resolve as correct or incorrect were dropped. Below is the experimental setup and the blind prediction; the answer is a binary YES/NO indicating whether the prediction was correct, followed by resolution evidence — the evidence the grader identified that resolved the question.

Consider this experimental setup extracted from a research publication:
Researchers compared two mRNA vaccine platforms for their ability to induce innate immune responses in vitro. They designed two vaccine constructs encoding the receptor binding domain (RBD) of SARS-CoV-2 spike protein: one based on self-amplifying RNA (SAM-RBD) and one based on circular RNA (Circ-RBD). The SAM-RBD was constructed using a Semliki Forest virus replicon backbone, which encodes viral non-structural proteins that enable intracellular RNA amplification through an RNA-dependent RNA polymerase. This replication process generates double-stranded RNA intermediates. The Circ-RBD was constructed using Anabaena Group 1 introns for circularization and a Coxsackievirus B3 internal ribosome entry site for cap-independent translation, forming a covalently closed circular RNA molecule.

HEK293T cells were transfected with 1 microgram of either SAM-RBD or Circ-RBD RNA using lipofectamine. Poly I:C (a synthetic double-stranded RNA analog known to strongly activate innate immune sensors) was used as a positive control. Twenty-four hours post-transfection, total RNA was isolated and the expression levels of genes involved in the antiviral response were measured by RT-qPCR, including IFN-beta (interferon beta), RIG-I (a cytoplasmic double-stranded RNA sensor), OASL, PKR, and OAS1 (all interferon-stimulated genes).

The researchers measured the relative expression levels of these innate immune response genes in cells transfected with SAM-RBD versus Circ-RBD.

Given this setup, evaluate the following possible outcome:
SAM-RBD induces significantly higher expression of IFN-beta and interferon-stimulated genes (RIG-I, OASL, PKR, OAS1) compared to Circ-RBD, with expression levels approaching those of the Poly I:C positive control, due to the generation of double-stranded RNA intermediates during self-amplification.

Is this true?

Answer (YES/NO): NO